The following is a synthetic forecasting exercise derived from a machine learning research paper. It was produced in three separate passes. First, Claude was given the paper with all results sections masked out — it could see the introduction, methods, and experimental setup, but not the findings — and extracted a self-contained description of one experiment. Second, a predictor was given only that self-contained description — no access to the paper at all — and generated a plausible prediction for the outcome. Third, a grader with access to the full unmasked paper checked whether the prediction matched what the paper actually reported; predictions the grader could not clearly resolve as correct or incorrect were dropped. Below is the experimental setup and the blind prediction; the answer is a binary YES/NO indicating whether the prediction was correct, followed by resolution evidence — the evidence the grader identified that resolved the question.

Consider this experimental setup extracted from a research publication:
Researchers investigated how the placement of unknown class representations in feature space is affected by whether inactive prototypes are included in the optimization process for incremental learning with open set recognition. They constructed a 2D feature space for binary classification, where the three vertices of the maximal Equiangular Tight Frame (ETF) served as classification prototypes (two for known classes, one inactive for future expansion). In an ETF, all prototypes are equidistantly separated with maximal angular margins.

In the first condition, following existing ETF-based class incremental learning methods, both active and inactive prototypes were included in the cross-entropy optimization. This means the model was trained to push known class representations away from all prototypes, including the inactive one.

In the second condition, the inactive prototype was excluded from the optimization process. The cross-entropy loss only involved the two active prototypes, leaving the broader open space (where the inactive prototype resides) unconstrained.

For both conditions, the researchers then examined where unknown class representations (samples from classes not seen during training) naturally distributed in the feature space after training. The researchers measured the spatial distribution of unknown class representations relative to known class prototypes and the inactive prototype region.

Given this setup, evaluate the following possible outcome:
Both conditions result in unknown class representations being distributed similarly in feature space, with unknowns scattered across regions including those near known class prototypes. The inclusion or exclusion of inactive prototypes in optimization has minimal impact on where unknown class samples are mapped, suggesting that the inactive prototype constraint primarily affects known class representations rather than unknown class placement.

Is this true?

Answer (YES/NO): NO